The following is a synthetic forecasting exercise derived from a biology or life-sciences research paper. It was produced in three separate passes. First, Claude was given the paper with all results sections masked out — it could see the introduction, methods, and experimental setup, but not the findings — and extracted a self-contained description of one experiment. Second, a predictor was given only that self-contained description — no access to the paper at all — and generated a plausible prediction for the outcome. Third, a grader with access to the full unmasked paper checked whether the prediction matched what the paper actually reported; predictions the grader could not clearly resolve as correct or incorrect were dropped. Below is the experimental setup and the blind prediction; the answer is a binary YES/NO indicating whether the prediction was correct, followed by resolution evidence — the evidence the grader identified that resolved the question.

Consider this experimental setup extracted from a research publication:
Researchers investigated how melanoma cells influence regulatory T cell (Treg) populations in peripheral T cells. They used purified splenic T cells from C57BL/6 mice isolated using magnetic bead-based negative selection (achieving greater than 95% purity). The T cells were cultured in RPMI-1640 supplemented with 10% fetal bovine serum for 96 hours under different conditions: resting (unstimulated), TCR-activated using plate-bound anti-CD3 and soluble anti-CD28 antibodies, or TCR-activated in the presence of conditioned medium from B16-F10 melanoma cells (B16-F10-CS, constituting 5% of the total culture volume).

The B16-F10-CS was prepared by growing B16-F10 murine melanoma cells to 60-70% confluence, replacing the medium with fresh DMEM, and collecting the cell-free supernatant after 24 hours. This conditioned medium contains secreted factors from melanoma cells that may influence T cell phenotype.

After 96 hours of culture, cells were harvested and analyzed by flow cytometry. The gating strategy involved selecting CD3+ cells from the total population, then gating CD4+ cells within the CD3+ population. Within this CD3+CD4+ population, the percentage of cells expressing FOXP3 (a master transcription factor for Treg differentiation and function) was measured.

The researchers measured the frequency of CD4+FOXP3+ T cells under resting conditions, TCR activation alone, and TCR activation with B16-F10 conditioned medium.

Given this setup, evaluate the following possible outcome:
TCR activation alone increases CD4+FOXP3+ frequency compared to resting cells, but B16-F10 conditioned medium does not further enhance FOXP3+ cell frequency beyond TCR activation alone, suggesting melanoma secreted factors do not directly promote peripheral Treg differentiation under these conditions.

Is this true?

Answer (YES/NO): NO